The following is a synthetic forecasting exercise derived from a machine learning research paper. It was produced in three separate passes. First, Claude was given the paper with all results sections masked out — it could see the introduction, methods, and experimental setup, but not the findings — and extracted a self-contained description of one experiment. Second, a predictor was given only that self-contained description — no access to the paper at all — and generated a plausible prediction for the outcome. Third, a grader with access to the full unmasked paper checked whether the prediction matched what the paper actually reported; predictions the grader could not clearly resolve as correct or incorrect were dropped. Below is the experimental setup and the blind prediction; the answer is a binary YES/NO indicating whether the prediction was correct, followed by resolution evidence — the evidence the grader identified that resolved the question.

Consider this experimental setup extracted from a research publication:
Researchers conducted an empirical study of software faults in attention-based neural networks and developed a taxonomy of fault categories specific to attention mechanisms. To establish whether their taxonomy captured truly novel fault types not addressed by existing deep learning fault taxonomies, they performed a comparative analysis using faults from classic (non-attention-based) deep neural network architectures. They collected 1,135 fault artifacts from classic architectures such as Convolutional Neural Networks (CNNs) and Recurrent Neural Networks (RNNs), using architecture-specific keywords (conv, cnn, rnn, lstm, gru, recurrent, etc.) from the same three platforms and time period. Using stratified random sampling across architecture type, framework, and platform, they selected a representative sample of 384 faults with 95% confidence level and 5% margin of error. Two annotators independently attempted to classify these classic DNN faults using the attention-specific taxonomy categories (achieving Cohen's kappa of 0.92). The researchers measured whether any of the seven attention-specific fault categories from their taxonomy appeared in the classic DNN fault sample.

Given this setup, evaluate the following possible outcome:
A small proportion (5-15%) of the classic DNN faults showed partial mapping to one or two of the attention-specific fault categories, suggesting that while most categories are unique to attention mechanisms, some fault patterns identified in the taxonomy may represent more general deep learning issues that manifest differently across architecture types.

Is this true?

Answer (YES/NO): NO